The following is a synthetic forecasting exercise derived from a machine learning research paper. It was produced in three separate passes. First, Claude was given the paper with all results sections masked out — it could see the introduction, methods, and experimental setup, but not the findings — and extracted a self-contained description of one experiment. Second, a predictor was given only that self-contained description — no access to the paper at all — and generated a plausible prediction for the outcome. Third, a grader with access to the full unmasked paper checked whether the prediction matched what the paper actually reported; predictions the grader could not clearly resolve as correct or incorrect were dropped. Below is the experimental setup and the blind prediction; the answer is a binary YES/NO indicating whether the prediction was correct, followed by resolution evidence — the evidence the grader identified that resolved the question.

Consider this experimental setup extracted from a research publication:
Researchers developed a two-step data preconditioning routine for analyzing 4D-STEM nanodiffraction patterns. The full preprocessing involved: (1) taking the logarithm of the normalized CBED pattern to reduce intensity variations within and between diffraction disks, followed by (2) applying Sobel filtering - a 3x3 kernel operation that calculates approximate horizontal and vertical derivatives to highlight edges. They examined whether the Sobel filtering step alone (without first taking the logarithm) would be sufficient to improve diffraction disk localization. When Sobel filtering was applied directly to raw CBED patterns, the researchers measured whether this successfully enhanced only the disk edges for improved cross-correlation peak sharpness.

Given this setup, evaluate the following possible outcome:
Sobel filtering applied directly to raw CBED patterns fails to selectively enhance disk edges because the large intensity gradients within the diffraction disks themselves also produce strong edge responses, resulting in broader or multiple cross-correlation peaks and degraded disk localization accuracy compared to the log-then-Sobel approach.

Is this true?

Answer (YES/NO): YES